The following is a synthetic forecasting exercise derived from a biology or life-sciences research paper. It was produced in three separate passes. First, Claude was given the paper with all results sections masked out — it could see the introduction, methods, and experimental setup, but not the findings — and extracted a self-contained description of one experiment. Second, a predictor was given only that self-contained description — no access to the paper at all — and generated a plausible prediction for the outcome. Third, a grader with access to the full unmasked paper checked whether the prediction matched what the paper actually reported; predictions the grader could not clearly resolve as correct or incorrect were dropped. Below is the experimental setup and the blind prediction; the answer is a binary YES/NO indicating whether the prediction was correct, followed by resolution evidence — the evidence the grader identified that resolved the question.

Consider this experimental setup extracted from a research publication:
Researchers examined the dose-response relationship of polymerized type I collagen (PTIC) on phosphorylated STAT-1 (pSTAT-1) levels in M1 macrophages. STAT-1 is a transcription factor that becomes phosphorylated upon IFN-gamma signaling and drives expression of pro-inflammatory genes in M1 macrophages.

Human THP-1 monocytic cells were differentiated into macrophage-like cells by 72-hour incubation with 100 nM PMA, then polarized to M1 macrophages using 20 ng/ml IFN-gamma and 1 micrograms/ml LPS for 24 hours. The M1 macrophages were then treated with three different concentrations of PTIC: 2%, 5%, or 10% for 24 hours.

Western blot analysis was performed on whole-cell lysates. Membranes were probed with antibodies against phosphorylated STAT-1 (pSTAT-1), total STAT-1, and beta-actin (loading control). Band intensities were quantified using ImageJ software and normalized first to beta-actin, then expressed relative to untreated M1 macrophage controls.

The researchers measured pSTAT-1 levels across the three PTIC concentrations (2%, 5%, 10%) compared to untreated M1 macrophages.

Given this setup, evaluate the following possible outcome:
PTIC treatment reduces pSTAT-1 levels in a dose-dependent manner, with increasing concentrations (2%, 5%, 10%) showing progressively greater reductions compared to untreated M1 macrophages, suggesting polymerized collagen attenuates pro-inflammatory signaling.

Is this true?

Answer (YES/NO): YES